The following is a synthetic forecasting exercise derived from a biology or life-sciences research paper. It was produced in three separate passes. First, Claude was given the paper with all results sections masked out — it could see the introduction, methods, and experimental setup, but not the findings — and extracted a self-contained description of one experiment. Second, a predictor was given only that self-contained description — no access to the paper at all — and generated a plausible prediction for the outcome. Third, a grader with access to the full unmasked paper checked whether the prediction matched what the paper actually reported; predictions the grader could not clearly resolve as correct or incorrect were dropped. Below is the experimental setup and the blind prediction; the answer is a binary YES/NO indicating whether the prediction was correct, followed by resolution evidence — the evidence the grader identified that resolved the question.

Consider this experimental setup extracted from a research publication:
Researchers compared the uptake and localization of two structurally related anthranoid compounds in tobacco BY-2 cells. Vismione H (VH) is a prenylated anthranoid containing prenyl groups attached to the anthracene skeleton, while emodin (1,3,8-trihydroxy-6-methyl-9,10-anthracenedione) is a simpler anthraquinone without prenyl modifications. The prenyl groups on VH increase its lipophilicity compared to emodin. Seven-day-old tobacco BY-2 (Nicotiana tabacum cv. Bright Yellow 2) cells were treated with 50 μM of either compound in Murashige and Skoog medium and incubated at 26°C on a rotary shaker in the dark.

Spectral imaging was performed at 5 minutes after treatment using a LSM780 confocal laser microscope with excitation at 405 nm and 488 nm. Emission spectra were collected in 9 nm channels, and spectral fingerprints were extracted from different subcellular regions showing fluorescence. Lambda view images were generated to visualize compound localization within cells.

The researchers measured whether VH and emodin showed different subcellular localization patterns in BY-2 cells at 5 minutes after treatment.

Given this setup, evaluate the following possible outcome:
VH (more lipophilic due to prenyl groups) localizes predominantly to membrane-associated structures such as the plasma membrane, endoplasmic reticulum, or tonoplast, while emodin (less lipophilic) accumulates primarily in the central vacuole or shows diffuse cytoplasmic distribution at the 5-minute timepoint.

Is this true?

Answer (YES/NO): NO